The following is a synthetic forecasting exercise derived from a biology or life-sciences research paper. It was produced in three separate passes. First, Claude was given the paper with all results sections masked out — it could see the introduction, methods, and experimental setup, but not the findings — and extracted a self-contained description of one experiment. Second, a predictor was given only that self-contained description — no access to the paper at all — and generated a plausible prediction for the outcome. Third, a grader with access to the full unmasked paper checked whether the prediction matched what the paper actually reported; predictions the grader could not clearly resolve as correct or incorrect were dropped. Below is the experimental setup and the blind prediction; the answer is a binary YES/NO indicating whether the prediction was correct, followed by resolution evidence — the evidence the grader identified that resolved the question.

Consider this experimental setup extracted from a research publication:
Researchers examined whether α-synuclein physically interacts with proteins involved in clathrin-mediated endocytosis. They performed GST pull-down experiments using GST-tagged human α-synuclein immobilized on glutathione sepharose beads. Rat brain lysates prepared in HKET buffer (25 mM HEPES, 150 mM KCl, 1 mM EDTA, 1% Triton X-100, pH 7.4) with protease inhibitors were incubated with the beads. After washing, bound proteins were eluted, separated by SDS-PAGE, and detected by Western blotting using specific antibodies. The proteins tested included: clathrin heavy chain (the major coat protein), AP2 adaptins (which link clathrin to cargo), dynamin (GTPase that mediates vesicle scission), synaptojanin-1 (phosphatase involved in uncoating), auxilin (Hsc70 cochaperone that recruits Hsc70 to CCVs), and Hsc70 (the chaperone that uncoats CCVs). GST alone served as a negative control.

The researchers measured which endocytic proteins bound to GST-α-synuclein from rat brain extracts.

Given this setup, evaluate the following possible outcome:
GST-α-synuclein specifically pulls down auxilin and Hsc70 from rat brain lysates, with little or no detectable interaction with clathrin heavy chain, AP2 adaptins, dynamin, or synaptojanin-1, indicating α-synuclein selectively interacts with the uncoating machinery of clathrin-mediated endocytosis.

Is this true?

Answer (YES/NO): NO